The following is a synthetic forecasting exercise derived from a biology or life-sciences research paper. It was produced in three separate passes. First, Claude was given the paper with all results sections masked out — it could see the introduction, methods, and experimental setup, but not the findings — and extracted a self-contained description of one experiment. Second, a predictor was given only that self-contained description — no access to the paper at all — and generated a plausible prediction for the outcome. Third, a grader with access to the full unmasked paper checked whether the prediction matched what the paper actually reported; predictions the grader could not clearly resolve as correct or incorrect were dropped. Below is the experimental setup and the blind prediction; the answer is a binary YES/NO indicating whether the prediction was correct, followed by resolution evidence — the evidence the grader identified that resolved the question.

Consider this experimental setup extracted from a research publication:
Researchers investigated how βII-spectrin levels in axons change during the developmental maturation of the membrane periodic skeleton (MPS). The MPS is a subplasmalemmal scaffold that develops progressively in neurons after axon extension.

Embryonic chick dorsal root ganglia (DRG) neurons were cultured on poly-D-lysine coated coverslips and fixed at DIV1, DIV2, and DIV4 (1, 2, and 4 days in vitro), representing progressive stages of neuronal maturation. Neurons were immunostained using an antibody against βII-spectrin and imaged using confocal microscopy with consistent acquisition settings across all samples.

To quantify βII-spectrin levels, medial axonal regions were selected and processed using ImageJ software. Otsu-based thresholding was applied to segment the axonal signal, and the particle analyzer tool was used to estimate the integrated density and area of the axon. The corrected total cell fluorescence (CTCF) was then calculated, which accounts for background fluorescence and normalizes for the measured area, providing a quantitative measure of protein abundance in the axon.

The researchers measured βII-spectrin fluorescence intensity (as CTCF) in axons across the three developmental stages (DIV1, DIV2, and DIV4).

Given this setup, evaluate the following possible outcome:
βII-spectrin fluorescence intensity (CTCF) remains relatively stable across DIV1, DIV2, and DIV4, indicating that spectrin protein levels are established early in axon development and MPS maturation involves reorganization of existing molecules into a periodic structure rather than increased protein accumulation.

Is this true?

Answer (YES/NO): YES